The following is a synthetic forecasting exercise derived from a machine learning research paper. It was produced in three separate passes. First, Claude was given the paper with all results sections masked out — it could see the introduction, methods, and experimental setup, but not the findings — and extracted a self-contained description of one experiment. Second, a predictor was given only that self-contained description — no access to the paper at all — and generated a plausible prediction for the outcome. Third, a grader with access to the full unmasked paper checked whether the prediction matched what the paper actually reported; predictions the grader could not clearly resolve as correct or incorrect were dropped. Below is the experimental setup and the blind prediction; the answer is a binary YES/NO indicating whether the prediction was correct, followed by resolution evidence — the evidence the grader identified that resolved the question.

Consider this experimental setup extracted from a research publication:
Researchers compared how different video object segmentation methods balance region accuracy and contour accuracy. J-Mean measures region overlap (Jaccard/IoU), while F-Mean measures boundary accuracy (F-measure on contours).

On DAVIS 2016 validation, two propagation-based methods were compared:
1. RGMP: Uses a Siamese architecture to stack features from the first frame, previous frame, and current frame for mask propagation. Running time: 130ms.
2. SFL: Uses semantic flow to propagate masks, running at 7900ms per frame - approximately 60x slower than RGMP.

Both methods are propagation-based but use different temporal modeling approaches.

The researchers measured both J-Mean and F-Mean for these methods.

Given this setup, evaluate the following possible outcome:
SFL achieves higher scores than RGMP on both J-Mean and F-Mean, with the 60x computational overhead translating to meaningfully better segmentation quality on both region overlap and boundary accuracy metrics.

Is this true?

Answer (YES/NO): NO